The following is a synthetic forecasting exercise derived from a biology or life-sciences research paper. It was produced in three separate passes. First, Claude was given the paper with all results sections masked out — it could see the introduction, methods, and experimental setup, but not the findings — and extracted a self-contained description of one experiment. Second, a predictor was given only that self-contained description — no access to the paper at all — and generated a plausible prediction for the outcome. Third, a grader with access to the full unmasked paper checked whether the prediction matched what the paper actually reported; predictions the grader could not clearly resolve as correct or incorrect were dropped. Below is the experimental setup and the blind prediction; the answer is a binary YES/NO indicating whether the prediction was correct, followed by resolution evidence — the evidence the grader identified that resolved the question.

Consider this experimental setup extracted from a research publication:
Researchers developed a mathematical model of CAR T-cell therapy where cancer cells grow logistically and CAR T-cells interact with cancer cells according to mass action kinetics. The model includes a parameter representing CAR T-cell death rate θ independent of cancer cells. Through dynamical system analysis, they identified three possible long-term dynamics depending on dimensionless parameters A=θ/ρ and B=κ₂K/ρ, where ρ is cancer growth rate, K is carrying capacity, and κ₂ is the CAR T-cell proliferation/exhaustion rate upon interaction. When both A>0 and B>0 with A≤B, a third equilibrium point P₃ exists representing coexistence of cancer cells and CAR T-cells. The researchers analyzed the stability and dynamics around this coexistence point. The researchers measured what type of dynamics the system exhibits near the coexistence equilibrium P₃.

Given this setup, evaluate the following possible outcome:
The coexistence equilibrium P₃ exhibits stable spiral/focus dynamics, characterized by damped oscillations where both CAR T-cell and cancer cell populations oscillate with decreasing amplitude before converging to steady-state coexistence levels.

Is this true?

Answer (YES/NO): YES